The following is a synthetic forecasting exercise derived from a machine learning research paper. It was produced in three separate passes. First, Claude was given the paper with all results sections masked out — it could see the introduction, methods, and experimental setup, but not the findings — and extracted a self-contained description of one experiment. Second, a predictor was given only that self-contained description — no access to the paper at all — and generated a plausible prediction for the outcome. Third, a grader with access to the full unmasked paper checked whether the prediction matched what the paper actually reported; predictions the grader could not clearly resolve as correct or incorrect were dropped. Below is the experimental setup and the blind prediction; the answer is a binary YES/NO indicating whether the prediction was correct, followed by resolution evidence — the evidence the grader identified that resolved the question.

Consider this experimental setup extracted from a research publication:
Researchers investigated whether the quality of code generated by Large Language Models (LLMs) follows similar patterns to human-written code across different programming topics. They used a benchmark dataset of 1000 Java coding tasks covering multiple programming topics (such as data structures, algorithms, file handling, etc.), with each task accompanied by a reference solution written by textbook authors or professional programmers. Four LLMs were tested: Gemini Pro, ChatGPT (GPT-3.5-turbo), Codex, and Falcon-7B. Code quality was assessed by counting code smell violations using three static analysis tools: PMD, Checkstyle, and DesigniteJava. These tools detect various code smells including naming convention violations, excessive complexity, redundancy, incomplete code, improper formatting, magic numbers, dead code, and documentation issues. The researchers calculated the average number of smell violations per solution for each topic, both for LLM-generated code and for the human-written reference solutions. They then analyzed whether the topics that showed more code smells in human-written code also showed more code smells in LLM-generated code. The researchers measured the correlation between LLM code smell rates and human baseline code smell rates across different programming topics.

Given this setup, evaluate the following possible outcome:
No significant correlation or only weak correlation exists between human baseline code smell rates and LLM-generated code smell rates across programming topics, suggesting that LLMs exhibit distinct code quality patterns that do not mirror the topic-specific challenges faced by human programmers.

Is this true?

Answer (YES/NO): NO